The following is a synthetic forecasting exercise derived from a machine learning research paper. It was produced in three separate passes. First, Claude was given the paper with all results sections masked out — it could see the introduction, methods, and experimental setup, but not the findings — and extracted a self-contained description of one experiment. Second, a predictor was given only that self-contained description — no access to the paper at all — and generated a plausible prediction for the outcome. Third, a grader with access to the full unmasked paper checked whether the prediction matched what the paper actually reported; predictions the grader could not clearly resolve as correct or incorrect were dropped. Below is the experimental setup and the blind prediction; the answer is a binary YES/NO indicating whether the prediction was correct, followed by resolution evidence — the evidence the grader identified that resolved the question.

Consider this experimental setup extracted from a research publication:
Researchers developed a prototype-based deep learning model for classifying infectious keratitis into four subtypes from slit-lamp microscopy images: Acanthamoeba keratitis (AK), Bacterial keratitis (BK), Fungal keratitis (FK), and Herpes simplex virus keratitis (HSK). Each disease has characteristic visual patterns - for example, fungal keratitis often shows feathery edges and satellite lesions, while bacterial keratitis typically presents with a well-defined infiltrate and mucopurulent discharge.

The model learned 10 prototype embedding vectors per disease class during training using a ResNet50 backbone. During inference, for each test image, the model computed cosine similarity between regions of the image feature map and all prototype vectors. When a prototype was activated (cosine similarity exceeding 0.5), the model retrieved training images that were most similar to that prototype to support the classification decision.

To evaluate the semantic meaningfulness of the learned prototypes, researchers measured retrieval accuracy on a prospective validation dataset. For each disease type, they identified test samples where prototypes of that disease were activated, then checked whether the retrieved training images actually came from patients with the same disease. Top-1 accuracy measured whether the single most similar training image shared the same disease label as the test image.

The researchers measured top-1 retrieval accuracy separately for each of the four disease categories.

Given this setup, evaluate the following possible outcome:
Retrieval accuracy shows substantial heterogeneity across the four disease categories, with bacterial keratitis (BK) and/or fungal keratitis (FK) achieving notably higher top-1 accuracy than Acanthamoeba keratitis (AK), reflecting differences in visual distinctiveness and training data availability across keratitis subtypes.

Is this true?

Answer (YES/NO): NO